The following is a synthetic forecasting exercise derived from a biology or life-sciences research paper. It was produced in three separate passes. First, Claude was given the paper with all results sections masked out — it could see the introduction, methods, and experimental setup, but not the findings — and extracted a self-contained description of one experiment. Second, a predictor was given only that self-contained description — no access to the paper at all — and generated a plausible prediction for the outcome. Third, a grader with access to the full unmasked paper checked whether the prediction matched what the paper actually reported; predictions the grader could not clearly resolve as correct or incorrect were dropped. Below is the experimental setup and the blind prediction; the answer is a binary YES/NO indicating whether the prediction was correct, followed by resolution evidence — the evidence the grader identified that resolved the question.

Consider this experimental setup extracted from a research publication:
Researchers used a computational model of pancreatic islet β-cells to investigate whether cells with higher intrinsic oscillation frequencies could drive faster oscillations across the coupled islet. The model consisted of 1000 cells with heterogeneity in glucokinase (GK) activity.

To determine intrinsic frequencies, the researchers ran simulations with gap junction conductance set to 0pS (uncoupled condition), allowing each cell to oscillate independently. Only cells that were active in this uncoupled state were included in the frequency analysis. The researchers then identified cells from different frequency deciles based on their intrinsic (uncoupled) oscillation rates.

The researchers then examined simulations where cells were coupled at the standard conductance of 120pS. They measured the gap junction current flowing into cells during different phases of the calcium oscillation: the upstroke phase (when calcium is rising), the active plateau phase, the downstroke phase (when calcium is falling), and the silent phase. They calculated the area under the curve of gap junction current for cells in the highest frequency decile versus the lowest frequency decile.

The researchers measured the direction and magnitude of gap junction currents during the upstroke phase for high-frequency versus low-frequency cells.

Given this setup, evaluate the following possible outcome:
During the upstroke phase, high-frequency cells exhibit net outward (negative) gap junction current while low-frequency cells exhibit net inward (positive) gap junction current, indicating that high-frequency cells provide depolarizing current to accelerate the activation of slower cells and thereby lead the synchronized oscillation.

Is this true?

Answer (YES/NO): NO